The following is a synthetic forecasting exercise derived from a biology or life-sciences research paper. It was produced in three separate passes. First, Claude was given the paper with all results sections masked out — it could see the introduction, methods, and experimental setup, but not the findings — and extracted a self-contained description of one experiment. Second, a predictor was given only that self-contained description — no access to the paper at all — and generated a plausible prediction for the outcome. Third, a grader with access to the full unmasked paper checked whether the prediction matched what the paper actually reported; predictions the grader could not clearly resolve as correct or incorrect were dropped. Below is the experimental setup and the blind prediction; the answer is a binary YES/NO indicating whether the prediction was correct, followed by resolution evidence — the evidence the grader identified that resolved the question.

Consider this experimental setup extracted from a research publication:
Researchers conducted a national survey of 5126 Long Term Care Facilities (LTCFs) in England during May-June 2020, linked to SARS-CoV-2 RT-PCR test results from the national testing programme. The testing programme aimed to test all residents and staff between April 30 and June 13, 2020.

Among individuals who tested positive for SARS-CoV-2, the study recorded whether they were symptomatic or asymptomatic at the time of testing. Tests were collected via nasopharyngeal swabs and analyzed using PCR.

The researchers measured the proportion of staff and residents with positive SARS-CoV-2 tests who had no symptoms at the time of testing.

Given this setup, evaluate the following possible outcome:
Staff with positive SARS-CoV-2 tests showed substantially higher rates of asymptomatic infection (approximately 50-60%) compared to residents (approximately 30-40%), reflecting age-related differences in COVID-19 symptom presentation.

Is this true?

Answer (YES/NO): NO